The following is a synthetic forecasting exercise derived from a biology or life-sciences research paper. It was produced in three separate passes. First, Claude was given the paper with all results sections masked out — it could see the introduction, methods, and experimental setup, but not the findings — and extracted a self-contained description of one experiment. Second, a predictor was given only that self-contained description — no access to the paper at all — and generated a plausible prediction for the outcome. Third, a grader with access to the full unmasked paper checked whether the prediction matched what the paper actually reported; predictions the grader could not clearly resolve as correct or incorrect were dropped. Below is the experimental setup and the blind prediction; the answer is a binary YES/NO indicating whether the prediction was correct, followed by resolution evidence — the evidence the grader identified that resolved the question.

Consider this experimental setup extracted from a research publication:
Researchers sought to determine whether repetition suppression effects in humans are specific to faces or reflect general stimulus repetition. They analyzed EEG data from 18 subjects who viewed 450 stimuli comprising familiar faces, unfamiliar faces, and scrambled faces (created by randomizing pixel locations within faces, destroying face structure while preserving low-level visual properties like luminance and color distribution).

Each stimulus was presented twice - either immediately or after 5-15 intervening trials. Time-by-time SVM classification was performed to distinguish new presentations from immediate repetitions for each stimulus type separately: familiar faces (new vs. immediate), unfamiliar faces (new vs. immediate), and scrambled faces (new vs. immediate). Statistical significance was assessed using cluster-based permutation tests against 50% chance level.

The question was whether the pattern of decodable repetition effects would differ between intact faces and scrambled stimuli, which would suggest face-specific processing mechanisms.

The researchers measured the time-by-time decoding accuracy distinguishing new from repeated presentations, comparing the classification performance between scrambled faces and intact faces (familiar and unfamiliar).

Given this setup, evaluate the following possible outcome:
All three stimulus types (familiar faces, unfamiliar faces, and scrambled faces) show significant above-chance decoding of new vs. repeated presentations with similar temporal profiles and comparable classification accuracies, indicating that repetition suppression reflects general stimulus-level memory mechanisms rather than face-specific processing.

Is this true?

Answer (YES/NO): NO